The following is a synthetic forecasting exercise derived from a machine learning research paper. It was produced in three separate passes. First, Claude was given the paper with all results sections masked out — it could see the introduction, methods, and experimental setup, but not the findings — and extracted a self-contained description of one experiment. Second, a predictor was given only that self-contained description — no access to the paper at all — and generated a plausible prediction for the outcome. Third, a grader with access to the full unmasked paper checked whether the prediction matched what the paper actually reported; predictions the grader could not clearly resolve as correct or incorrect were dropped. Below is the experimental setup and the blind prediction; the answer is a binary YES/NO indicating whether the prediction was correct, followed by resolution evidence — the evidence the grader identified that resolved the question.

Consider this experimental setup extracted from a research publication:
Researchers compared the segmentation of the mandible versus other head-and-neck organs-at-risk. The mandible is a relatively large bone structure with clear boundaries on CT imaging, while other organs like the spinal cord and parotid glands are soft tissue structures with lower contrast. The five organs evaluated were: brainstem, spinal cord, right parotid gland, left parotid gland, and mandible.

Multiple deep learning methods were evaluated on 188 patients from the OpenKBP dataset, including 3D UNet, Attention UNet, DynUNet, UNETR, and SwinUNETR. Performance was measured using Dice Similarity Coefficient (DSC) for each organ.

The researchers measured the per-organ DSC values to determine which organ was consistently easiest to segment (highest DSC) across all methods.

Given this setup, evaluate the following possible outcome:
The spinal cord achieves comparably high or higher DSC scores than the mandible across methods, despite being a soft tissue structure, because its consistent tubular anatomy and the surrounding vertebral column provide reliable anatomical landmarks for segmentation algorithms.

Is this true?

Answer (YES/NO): NO